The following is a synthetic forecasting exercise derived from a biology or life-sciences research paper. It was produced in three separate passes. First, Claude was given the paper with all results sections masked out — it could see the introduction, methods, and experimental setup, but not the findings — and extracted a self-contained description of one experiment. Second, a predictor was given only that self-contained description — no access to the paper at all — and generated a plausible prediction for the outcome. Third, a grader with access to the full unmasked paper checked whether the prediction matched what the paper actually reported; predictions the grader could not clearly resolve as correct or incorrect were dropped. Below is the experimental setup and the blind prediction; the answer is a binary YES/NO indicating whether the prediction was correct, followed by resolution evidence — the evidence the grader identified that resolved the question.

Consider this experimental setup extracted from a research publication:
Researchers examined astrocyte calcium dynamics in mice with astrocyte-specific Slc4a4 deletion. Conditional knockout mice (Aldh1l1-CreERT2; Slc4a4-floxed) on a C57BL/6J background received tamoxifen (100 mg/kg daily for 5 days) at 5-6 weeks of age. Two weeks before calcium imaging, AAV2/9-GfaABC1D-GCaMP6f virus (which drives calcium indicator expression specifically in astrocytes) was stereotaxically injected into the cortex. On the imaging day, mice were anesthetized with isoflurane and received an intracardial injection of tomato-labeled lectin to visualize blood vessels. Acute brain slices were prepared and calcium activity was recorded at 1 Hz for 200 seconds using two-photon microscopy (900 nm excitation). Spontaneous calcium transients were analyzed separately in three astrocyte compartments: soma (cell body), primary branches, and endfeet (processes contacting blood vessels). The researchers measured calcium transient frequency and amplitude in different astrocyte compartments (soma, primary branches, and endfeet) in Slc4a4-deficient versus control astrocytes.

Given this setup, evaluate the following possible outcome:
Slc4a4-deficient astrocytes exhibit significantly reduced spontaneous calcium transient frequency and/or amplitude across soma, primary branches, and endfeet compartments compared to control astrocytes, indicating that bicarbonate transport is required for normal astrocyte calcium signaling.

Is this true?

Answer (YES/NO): NO